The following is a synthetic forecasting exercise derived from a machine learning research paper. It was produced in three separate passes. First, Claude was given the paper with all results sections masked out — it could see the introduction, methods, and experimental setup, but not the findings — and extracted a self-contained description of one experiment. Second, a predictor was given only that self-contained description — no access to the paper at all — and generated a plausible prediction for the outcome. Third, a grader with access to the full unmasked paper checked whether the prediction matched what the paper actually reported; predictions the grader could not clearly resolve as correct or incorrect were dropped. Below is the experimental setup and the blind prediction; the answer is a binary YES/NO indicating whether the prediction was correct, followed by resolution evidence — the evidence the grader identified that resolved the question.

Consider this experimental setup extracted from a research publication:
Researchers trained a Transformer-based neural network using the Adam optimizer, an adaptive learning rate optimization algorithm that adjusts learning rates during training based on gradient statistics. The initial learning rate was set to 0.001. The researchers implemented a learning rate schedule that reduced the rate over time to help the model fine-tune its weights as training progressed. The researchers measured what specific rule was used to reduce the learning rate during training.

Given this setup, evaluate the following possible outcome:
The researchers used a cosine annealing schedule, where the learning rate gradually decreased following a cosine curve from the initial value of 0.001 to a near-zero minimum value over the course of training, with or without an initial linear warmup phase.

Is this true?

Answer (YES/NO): NO